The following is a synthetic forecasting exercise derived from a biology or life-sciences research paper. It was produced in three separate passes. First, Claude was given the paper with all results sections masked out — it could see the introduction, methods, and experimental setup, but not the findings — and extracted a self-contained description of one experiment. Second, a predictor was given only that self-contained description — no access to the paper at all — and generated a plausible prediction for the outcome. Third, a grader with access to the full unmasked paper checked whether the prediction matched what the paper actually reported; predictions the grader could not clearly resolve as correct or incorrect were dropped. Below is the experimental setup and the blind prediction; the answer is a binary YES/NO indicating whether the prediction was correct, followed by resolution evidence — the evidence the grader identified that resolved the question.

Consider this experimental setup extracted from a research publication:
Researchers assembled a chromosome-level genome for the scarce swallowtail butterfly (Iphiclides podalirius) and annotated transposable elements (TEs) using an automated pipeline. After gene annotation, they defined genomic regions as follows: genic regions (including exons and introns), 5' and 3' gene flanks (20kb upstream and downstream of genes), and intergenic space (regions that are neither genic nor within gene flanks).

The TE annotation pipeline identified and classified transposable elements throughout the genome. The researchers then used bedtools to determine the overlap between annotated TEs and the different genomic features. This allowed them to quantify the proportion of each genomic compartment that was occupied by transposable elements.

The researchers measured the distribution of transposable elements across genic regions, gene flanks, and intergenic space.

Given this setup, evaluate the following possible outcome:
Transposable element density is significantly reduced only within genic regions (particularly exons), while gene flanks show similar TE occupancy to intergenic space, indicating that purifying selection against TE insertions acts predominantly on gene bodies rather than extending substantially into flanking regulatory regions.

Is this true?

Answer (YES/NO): NO